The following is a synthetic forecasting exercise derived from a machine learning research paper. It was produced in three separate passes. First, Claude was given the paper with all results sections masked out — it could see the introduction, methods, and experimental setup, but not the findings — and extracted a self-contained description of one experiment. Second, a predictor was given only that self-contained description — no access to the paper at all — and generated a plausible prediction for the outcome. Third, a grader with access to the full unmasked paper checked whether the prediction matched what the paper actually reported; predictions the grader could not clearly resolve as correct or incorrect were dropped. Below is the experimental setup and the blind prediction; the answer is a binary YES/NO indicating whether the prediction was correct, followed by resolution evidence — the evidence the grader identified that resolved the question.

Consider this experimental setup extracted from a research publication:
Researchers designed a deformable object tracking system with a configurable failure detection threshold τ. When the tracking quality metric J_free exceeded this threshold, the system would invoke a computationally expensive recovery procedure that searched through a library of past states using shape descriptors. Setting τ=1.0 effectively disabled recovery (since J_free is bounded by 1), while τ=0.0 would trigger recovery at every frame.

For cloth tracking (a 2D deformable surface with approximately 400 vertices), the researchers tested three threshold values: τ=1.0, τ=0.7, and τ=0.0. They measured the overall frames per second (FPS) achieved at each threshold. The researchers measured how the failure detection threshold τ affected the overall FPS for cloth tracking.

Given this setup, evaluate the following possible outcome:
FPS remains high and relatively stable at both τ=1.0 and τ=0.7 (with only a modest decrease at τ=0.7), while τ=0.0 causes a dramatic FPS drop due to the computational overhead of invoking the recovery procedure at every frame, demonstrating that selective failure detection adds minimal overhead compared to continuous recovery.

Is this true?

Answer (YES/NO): YES